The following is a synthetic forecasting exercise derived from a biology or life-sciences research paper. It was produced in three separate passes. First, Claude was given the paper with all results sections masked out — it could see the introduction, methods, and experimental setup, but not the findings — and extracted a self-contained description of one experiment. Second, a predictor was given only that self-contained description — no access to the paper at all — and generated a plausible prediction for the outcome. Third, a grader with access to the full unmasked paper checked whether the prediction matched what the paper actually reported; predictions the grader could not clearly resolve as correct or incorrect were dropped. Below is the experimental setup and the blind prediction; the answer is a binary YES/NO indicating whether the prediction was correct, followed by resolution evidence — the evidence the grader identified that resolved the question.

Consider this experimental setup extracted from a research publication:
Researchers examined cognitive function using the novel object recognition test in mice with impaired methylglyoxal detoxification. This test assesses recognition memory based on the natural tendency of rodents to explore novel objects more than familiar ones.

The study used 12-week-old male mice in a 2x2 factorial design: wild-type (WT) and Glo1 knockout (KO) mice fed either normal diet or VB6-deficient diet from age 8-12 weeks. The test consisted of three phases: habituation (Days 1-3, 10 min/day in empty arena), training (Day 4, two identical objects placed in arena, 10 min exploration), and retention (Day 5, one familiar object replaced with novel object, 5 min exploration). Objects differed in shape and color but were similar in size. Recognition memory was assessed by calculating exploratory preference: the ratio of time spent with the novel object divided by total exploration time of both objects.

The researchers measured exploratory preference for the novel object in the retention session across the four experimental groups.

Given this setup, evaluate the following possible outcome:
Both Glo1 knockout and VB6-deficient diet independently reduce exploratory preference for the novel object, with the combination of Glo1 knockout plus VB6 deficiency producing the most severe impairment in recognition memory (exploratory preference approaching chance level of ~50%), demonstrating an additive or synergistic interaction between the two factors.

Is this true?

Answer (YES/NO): NO